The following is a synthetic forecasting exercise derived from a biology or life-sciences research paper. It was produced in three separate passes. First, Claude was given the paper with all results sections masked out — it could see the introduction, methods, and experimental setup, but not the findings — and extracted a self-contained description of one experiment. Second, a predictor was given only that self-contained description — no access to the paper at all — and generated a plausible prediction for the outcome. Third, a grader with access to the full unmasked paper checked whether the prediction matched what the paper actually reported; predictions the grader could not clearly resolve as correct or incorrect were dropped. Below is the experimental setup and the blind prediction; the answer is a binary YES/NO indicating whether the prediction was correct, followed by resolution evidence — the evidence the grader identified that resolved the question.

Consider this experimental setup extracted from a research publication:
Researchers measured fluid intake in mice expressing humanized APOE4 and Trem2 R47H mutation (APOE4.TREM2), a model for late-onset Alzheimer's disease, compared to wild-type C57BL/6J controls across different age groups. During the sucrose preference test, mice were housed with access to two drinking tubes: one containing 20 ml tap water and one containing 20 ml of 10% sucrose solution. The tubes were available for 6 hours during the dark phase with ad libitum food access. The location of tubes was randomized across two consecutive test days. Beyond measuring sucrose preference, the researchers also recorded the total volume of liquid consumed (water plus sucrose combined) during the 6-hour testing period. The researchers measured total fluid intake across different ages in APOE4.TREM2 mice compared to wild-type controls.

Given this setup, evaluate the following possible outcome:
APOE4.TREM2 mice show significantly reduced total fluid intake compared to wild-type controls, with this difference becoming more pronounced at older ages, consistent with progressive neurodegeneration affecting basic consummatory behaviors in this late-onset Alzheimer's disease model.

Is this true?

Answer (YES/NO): YES